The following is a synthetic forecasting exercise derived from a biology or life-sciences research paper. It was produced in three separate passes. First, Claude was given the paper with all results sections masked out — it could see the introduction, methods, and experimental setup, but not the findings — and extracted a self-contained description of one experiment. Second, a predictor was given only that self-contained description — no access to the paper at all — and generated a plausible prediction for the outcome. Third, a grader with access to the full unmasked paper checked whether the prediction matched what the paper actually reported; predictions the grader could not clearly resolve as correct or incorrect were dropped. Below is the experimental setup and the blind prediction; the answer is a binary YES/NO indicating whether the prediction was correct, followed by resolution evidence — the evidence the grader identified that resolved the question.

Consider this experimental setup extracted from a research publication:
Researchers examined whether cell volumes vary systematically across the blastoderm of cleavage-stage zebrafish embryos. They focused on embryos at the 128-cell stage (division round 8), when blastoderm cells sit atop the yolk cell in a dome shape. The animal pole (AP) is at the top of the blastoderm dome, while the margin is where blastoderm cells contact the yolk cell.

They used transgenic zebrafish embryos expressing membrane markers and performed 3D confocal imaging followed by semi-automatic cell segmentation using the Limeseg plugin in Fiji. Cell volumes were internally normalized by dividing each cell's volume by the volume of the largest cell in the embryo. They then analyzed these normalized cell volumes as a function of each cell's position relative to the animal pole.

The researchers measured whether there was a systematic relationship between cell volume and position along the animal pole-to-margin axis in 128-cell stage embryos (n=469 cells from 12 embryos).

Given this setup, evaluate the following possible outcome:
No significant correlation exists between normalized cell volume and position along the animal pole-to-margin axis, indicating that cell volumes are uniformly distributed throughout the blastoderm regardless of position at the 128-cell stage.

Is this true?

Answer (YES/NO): NO